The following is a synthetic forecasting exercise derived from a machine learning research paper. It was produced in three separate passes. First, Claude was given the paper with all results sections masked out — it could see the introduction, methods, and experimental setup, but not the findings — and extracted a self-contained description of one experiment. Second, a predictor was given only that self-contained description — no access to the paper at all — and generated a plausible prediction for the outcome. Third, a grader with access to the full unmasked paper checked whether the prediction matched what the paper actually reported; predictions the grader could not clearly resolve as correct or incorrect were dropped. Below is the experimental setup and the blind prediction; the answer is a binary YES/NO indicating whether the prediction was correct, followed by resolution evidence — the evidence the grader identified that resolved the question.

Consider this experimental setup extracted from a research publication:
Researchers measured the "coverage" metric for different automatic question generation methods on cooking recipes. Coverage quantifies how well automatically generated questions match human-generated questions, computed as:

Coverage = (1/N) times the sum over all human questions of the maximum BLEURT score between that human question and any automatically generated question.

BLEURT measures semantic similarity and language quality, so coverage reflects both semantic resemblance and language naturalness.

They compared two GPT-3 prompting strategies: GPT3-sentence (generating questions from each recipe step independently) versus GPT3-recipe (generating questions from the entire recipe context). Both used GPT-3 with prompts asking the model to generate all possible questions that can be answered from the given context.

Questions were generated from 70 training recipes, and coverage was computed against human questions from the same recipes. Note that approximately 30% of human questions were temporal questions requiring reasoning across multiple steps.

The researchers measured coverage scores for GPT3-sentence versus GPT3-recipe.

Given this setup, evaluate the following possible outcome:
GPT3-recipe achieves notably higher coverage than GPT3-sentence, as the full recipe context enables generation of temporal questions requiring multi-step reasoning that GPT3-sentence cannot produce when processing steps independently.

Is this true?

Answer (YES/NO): NO